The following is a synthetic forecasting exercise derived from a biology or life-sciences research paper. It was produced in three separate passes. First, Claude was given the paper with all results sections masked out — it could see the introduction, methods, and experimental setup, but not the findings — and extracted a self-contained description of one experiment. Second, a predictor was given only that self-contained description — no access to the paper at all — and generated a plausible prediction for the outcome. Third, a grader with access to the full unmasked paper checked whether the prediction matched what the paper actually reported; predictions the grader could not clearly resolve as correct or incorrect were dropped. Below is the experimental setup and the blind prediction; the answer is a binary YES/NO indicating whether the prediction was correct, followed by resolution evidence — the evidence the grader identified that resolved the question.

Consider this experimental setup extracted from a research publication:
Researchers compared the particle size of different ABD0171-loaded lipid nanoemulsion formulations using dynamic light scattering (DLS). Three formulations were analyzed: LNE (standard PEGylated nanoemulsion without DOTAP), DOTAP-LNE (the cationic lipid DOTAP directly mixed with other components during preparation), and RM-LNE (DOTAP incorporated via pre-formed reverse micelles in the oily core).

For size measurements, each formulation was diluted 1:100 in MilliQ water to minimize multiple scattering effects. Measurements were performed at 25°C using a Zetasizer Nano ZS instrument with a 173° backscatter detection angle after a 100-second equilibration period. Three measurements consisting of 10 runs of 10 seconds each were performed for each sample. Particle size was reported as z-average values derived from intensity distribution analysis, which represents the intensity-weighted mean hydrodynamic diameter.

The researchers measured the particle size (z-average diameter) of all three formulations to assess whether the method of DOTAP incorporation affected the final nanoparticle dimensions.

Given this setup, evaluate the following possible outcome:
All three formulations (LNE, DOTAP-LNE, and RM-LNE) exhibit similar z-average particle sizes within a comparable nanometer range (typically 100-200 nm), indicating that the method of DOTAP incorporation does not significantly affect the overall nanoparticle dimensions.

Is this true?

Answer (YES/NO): NO